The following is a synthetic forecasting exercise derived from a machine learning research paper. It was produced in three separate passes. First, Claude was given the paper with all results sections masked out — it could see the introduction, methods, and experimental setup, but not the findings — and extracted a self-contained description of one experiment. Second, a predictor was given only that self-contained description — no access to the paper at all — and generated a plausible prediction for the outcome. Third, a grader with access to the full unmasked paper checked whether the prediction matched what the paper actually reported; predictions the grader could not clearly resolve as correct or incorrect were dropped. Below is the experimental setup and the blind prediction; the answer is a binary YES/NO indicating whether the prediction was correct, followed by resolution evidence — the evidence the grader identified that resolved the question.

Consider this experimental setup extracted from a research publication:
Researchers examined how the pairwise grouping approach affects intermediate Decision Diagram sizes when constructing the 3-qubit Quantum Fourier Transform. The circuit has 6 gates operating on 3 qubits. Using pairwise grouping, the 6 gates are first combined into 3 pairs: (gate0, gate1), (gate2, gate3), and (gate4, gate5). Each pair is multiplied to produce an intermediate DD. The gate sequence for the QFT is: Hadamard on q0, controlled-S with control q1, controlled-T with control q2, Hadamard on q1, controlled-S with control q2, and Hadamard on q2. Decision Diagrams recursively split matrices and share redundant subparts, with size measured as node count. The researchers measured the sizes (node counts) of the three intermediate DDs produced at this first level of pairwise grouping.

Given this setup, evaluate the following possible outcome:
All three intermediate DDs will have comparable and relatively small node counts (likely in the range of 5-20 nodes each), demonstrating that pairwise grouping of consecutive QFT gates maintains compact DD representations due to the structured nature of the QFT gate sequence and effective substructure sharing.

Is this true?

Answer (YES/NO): NO